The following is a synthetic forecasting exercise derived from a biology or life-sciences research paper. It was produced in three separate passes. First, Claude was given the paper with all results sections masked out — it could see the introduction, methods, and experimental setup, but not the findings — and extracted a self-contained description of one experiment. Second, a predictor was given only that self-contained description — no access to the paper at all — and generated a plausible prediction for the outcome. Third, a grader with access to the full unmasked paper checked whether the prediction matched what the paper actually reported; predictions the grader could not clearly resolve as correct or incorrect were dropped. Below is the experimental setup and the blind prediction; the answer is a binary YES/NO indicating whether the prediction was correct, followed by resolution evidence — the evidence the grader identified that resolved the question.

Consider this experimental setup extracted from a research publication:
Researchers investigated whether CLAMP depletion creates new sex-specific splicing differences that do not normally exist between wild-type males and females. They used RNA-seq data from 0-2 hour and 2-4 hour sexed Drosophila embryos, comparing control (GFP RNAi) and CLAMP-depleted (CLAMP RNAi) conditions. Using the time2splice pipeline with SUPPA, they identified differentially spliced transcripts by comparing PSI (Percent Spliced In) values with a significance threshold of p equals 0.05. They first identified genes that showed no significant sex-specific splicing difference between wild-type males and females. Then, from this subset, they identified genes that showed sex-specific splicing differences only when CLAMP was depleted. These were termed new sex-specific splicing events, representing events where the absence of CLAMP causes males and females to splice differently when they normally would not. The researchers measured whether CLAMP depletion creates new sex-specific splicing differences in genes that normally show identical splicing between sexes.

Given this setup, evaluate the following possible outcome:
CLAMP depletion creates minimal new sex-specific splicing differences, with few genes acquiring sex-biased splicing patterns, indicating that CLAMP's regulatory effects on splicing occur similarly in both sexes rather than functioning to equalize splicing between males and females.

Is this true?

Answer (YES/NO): NO